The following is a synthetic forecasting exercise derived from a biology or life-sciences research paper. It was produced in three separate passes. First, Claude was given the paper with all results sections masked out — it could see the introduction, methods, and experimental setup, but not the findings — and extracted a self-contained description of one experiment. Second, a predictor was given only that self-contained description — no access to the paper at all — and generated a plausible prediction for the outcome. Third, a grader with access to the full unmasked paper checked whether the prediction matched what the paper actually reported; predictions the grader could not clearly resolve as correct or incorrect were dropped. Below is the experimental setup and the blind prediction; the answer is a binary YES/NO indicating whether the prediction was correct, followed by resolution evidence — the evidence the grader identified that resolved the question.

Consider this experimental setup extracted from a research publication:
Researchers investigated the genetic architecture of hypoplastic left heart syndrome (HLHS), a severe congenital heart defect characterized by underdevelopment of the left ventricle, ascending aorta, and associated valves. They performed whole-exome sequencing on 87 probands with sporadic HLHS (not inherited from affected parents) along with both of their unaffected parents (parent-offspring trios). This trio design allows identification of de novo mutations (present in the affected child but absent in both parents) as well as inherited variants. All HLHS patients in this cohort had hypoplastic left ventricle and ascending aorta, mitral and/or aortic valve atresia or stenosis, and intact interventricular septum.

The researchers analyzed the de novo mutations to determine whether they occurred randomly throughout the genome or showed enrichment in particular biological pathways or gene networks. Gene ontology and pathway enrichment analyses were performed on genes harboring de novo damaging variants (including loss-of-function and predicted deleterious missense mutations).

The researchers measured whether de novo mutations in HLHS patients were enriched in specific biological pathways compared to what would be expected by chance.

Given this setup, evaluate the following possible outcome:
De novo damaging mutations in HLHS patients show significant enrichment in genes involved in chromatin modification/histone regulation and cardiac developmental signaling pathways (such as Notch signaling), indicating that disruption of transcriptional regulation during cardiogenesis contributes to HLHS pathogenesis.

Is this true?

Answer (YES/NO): YES